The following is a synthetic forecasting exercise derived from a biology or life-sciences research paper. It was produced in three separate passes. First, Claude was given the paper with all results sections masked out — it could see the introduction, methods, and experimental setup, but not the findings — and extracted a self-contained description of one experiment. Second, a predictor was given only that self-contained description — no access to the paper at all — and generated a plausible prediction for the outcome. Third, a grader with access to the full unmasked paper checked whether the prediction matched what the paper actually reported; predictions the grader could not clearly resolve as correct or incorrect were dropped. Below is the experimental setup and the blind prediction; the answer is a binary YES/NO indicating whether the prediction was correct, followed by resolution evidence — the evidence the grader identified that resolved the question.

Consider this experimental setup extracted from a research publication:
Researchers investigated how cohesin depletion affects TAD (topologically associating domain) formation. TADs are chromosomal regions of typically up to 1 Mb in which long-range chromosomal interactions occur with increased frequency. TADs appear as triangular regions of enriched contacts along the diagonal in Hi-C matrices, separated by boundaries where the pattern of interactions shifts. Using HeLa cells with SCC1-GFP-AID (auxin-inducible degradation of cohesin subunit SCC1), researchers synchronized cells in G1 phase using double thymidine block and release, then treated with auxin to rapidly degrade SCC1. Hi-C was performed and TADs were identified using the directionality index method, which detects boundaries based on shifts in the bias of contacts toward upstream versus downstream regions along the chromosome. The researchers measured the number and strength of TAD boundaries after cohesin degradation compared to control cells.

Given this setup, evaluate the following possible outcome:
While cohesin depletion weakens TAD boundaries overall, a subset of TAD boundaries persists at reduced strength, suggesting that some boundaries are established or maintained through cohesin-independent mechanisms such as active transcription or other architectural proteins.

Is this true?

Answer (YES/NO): NO